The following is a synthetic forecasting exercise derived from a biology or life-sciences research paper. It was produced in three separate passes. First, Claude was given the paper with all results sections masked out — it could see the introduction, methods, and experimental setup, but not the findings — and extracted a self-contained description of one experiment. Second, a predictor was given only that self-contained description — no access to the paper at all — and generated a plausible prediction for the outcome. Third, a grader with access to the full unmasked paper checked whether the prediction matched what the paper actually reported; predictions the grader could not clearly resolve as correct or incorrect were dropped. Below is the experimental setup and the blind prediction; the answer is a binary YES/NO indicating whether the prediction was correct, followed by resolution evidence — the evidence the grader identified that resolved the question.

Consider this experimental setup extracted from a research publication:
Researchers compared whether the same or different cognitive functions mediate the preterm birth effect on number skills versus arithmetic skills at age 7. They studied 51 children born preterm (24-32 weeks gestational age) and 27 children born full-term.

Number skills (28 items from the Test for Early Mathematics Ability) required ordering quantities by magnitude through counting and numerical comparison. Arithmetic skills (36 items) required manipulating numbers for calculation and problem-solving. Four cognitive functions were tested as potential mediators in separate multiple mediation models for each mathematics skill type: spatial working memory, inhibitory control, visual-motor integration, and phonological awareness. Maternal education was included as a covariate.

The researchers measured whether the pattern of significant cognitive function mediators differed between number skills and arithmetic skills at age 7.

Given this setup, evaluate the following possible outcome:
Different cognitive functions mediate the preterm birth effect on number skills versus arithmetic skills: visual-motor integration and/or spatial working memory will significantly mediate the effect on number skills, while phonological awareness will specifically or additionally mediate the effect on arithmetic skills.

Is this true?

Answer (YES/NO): NO